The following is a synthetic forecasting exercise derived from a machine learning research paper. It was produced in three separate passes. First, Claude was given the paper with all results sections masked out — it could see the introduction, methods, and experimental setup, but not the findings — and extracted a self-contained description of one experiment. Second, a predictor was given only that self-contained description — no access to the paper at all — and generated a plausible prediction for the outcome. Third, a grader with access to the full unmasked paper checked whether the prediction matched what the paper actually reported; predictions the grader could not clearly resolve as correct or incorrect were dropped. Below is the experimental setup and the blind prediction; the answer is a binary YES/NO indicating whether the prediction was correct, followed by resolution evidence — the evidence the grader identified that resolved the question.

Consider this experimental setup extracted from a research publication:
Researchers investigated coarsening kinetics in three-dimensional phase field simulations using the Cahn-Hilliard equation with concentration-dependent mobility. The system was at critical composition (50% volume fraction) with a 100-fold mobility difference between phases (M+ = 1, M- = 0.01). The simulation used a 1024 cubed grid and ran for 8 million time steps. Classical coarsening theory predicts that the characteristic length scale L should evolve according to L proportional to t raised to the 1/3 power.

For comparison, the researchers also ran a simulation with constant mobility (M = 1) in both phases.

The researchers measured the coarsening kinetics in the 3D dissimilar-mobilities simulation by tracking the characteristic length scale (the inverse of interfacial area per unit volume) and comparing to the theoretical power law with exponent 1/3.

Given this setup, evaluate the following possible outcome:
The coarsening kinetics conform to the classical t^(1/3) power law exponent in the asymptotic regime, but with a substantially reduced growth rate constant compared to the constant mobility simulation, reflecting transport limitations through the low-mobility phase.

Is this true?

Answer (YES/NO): YES